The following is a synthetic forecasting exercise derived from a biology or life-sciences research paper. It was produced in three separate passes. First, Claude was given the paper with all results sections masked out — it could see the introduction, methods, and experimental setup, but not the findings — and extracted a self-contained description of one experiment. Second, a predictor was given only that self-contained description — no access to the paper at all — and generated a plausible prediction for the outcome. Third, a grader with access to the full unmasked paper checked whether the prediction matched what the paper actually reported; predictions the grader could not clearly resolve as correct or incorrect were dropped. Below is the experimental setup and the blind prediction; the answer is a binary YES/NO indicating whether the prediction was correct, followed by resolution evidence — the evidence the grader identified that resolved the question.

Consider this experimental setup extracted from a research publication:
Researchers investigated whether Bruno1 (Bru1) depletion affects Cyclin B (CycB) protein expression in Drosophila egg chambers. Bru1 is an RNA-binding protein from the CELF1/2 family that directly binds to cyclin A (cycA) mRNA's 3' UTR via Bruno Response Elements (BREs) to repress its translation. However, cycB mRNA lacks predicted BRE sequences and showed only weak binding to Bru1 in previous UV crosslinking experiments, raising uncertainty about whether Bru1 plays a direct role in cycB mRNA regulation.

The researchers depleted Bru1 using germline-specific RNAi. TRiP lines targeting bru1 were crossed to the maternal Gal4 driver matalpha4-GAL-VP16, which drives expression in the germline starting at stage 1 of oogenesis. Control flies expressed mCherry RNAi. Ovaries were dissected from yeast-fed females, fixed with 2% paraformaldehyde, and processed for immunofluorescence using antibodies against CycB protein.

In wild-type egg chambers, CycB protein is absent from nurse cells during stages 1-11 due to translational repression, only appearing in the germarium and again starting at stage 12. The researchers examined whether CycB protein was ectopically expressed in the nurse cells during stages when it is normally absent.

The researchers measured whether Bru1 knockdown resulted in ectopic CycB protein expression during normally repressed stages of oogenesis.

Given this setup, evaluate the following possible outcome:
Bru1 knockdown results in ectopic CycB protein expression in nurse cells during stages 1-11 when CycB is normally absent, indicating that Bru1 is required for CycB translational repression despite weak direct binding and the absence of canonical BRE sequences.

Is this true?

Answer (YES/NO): YES